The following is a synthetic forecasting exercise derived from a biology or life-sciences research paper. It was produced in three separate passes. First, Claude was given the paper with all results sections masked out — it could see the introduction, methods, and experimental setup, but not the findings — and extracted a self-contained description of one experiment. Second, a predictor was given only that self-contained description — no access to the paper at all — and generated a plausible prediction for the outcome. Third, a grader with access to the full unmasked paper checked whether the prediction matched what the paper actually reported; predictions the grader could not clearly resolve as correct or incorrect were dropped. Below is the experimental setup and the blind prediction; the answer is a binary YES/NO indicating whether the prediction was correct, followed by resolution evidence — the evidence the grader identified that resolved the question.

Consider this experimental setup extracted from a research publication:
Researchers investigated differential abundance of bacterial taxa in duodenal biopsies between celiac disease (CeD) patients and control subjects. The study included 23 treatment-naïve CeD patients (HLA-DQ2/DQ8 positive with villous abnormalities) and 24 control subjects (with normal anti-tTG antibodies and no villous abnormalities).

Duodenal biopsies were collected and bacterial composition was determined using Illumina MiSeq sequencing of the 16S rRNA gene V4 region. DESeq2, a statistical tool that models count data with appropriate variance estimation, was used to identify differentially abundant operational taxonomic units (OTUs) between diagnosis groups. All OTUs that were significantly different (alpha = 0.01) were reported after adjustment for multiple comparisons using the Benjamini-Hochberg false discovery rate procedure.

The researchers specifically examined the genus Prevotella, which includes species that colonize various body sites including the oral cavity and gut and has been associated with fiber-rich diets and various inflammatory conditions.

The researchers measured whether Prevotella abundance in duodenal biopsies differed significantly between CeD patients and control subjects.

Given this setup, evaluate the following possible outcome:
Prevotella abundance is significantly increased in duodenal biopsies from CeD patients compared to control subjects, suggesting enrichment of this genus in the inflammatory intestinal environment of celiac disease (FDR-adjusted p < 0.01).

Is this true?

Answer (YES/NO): YES